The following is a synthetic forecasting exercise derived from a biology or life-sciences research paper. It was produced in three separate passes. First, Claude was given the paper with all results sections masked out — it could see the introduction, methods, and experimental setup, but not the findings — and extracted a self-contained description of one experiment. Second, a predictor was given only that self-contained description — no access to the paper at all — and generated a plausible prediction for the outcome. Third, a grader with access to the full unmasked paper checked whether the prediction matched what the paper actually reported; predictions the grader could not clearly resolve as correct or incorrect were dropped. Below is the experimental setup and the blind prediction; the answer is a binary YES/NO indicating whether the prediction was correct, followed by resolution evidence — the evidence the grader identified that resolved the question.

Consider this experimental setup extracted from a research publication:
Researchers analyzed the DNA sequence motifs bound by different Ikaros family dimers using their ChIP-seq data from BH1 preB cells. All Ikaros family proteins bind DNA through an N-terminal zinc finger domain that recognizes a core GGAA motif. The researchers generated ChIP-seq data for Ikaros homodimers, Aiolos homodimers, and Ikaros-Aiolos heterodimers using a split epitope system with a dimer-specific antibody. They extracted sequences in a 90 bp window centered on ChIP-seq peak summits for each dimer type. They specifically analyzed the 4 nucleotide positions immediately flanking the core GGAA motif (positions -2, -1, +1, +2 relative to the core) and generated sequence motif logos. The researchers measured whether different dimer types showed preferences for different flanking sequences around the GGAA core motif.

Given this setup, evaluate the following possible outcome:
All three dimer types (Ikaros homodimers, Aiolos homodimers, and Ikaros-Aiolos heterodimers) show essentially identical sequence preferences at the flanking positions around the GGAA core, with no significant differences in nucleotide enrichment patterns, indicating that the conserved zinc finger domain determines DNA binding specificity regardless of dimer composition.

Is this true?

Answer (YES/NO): NO